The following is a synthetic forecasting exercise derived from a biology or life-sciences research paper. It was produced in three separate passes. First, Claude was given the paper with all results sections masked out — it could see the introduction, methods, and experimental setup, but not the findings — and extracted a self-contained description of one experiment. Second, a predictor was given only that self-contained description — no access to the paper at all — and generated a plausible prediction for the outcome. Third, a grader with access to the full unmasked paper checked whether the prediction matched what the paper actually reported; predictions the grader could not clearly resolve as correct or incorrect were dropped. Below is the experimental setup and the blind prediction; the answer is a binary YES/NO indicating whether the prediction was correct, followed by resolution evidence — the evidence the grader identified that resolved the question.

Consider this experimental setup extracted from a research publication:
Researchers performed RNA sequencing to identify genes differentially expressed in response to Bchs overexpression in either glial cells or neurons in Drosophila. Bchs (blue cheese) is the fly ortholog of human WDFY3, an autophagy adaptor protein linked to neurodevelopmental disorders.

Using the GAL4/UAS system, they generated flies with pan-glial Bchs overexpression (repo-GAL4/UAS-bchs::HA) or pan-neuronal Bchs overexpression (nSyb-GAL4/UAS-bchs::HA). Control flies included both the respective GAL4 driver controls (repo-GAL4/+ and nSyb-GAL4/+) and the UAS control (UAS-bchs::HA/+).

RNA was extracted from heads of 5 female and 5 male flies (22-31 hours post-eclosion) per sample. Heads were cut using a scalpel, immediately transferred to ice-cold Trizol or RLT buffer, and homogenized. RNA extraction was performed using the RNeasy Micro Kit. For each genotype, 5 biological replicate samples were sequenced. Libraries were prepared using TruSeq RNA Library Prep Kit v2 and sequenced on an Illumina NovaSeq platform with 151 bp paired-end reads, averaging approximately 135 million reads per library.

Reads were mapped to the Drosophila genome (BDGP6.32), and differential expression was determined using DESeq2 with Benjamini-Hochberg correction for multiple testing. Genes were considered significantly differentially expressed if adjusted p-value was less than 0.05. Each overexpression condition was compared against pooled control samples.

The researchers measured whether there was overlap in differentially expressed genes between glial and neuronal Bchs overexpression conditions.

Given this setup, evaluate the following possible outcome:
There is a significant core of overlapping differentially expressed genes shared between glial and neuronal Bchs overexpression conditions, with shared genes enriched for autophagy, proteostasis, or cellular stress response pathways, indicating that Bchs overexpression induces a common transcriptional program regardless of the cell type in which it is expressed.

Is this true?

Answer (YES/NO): NO